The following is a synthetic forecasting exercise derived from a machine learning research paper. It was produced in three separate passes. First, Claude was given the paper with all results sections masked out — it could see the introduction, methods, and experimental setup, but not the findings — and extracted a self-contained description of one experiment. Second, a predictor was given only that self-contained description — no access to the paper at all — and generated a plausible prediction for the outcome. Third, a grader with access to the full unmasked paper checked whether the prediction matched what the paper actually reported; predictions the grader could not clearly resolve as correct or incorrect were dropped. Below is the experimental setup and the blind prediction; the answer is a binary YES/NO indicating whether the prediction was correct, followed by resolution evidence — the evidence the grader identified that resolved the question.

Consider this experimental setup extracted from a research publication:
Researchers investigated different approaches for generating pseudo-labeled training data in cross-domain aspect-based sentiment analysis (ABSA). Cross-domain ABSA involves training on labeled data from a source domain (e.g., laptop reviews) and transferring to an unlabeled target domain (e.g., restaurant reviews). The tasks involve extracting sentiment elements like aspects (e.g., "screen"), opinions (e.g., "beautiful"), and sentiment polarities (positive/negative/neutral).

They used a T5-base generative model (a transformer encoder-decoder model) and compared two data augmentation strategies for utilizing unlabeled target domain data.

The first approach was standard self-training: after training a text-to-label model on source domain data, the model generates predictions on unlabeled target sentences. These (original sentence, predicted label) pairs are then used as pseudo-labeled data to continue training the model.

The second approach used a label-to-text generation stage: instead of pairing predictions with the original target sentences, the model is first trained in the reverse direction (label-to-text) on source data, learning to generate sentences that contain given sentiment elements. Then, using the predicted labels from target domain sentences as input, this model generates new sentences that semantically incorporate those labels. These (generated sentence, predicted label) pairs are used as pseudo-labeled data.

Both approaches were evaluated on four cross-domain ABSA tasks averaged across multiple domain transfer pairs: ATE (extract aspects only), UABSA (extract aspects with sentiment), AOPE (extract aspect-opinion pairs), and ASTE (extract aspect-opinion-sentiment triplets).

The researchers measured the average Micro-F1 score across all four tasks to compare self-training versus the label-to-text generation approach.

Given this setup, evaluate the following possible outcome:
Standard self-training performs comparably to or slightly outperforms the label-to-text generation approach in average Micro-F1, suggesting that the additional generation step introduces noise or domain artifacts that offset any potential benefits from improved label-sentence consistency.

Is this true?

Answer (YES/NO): NO